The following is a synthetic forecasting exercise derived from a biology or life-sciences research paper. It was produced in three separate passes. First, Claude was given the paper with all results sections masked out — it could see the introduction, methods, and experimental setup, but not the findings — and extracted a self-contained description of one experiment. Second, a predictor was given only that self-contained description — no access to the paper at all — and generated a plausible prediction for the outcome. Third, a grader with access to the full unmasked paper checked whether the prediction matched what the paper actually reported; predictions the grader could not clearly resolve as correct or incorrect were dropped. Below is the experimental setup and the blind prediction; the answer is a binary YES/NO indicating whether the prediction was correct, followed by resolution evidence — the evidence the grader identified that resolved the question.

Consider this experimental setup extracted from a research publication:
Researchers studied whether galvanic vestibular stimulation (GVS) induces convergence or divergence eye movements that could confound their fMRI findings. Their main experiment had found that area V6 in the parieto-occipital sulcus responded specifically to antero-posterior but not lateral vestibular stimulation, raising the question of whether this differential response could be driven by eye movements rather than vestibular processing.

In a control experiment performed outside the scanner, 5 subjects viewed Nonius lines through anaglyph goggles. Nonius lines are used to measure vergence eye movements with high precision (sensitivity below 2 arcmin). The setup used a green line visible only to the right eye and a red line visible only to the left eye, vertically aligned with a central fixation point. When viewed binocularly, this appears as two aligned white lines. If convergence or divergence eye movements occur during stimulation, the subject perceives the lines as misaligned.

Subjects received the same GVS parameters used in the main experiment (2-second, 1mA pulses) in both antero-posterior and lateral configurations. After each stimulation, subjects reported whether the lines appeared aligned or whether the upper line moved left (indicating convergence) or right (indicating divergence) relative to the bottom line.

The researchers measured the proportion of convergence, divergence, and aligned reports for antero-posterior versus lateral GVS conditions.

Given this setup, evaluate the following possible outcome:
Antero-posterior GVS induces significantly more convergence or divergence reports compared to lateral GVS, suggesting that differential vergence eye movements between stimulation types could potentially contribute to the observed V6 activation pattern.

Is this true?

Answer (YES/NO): NO